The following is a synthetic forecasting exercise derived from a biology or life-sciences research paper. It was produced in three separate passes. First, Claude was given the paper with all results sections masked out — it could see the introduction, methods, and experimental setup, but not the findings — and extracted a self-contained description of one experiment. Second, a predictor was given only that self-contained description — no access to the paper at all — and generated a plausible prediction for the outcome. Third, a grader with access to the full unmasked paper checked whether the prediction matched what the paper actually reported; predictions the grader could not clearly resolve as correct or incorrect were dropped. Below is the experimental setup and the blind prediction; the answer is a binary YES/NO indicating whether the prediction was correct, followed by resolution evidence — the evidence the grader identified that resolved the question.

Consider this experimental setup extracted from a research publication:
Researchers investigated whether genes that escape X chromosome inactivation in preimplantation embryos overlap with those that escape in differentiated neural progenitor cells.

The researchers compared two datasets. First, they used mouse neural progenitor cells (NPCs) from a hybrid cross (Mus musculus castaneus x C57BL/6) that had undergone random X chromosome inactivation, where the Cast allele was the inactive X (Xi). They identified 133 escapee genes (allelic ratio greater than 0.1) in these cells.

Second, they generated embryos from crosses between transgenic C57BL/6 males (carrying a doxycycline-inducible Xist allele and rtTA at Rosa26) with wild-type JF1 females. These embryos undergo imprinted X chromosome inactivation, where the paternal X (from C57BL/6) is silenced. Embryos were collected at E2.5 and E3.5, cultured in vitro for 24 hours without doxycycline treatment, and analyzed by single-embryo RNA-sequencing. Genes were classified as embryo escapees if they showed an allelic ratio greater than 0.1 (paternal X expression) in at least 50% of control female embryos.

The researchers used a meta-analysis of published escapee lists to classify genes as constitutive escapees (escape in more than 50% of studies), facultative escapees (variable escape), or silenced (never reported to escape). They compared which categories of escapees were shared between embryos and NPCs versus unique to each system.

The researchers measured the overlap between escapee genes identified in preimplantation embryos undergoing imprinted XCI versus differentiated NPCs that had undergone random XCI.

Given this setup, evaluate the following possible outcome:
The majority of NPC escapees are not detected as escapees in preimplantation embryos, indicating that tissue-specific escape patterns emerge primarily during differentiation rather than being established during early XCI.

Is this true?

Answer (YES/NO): NO